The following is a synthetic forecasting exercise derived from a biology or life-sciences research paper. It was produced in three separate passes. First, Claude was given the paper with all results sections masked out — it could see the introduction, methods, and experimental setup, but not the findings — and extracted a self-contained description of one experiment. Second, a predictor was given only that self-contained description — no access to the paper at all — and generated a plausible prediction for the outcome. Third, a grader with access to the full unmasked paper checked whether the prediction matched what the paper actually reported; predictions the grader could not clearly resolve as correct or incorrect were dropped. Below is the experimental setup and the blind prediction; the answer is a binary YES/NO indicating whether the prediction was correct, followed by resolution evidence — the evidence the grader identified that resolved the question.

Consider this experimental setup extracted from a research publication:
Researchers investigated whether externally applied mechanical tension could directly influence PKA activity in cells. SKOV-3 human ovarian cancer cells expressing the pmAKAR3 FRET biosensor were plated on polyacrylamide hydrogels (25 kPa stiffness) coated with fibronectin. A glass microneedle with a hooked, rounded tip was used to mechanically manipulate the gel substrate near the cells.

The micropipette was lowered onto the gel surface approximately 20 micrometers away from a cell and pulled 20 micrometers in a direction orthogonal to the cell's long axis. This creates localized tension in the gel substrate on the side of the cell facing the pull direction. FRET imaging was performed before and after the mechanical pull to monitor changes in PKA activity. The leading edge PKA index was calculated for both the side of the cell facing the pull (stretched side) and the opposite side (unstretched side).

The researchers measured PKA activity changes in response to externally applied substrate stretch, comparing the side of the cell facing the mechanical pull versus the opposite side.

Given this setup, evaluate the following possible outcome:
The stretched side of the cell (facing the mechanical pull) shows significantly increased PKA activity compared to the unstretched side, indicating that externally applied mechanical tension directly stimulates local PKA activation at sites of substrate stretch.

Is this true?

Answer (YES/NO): YES